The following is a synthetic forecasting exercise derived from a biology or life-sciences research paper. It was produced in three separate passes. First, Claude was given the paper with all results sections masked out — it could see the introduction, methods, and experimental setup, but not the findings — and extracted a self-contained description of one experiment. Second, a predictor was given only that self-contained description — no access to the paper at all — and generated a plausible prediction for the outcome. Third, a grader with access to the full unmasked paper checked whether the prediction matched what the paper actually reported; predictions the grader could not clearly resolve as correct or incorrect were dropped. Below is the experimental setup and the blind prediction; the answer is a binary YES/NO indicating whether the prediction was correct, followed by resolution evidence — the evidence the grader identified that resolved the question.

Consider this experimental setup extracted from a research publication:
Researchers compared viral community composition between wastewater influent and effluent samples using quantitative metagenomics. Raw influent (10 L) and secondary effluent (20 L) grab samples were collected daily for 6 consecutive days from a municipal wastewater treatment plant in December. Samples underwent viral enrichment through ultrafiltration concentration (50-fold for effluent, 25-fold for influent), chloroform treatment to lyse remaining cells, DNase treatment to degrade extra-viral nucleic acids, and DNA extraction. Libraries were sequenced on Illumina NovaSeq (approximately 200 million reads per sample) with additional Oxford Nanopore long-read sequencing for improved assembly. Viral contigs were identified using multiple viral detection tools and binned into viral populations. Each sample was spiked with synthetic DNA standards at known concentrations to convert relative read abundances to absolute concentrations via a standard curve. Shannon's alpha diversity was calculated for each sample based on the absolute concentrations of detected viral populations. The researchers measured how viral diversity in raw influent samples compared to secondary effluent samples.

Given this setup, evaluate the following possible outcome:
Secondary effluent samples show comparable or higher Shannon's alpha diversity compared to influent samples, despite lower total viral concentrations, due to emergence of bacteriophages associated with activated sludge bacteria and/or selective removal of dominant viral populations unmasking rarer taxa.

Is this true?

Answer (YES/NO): NO